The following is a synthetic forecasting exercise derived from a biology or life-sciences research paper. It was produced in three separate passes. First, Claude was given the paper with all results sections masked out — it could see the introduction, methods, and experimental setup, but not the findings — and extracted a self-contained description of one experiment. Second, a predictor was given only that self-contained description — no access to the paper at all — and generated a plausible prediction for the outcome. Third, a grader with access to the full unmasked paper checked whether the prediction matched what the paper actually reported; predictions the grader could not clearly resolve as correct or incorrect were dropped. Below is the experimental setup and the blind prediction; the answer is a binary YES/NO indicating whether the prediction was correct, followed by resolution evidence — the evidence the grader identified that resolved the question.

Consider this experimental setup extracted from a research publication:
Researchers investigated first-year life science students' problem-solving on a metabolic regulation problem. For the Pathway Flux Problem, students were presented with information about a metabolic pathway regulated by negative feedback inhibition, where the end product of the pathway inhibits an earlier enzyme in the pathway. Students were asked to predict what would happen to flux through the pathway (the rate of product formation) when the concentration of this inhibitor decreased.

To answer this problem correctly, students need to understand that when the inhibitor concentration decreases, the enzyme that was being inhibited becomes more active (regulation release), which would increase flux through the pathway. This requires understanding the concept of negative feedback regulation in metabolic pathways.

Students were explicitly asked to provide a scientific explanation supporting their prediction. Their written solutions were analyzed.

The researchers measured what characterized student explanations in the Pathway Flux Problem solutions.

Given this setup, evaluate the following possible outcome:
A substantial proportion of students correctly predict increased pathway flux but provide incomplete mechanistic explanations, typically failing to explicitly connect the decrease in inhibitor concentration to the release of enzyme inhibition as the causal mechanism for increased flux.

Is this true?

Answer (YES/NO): NO